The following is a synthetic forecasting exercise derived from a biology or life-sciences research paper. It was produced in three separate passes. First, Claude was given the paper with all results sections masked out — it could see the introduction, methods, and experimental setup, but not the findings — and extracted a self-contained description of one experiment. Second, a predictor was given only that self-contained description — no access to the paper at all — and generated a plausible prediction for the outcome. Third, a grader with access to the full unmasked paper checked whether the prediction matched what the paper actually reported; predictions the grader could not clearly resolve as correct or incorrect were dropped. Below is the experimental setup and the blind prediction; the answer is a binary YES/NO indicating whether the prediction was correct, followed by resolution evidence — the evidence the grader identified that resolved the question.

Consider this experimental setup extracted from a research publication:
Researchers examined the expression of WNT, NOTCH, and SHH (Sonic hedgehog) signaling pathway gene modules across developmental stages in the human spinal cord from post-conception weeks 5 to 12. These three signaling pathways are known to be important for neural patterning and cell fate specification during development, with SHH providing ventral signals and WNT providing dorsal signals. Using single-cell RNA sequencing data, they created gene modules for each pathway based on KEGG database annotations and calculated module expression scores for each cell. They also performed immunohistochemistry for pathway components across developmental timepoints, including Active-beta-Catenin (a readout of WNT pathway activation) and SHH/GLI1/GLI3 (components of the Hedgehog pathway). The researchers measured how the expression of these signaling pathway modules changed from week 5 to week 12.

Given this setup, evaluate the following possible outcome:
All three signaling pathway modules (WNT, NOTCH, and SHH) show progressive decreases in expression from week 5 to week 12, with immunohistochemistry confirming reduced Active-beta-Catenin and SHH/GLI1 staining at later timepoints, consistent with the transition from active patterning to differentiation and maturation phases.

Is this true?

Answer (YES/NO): YES